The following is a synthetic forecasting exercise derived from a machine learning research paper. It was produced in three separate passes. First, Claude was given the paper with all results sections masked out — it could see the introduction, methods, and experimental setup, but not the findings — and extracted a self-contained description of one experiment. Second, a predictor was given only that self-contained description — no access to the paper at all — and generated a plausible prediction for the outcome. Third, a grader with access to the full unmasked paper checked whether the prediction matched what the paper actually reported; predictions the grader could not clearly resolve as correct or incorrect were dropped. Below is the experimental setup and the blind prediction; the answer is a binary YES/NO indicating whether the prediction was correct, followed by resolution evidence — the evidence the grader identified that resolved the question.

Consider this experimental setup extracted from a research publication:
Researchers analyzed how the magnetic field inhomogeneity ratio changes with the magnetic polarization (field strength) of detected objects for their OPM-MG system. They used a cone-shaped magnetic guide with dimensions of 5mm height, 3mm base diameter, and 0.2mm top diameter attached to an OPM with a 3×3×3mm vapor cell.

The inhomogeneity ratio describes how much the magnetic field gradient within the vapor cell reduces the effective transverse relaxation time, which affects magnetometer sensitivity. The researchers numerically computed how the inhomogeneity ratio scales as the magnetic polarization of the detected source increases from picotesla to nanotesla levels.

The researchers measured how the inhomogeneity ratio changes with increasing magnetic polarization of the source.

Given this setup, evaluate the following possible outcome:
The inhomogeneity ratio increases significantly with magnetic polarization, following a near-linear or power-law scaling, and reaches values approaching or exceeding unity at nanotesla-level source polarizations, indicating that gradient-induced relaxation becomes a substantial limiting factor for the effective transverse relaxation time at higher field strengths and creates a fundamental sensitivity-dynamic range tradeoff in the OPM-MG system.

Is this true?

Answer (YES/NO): NO